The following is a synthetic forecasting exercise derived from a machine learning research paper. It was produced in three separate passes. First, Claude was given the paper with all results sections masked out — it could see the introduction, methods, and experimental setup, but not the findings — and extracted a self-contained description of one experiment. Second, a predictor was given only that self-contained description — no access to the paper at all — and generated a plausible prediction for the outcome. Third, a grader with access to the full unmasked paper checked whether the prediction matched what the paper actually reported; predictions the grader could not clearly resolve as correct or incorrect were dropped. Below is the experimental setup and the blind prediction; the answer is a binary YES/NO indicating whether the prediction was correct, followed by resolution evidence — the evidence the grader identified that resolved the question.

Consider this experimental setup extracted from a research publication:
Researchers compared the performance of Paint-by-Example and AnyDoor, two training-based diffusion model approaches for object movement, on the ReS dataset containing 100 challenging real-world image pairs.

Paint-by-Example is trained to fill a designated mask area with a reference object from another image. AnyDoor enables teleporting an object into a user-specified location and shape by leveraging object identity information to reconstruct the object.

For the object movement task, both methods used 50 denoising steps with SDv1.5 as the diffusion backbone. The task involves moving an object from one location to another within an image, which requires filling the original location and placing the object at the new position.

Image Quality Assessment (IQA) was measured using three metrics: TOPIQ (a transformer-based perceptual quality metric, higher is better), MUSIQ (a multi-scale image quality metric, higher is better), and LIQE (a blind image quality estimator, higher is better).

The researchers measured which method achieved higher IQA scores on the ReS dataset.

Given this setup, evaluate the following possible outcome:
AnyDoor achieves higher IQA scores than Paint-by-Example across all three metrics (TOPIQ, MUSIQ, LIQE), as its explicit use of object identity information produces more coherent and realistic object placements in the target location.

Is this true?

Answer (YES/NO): NO